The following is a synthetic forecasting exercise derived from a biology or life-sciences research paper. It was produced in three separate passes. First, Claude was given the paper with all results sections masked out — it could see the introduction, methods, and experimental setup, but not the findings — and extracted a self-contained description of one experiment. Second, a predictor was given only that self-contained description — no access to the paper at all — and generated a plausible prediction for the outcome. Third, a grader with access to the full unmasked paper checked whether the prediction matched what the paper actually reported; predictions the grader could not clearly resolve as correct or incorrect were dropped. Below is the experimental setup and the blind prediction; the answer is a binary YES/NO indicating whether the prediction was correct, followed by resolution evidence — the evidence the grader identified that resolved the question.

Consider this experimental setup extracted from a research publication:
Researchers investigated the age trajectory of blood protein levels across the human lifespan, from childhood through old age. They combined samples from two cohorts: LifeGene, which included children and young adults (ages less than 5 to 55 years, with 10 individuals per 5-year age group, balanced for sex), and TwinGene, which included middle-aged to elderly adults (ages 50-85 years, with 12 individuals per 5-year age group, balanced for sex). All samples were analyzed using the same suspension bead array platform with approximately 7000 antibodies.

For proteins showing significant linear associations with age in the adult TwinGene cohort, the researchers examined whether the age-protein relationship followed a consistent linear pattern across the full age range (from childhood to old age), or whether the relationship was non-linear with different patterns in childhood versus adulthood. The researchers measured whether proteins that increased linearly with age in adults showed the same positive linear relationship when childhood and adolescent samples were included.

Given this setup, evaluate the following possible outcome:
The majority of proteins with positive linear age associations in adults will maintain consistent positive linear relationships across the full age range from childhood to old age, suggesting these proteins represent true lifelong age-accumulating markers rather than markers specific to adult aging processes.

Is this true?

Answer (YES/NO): NO